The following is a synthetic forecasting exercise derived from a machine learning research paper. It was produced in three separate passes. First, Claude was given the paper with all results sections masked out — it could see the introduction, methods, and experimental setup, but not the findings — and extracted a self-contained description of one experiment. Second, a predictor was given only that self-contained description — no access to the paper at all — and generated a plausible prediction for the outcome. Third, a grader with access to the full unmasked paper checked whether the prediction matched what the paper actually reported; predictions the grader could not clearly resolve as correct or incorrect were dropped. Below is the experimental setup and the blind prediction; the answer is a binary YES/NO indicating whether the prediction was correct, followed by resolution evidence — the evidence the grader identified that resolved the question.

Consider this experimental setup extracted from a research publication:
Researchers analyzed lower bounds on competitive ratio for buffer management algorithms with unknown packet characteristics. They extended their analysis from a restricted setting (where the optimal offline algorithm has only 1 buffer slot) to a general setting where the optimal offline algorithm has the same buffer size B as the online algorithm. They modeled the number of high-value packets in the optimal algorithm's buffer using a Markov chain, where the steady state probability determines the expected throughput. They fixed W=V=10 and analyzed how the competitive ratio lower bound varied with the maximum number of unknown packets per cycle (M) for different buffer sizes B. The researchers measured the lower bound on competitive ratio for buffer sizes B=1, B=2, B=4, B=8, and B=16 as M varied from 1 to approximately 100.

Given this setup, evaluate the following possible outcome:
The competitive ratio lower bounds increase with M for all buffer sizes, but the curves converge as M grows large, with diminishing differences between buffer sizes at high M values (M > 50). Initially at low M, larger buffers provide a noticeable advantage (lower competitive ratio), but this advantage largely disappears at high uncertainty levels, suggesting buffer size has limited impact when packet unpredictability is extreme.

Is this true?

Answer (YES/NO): NO